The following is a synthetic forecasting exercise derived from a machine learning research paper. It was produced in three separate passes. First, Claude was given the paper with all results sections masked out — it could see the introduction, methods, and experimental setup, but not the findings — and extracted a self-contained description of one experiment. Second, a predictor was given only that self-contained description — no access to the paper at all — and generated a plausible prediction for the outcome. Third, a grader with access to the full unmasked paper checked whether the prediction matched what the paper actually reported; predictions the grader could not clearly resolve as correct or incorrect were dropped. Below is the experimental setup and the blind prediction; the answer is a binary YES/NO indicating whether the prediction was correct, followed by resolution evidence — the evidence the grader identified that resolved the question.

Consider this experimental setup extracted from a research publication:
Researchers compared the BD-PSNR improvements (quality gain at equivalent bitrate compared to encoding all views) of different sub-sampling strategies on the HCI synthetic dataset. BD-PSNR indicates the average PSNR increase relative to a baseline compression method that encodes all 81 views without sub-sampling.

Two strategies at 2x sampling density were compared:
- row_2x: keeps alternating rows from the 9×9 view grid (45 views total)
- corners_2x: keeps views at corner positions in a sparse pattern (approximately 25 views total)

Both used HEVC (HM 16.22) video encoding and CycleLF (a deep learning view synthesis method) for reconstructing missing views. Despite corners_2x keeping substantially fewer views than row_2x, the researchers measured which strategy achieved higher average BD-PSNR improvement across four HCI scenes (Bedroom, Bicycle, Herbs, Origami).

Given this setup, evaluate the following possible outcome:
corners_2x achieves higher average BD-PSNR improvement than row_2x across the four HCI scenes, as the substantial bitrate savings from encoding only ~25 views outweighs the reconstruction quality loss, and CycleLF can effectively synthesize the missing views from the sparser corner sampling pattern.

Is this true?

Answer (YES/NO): YES